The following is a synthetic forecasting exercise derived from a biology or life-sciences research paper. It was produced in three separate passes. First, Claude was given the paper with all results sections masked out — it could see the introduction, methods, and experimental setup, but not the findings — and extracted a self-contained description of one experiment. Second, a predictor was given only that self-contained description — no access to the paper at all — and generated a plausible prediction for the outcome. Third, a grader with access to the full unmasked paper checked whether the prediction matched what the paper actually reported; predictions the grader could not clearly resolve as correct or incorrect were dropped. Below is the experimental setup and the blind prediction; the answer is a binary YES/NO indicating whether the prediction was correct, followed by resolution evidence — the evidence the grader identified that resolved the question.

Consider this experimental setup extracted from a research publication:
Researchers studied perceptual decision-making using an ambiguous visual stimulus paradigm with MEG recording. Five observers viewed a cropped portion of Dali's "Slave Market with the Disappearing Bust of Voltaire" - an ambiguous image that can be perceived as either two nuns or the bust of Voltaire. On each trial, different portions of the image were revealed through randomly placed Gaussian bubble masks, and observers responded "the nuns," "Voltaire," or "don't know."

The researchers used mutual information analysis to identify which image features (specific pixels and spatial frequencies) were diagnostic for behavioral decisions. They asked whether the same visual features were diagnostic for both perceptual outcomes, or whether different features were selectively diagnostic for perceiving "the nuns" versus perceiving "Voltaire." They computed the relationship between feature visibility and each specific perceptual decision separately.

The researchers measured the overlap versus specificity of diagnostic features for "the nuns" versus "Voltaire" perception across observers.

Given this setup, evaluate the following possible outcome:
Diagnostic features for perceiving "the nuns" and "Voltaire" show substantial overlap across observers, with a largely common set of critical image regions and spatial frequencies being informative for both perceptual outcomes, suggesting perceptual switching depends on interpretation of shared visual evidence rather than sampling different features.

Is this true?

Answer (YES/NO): NO